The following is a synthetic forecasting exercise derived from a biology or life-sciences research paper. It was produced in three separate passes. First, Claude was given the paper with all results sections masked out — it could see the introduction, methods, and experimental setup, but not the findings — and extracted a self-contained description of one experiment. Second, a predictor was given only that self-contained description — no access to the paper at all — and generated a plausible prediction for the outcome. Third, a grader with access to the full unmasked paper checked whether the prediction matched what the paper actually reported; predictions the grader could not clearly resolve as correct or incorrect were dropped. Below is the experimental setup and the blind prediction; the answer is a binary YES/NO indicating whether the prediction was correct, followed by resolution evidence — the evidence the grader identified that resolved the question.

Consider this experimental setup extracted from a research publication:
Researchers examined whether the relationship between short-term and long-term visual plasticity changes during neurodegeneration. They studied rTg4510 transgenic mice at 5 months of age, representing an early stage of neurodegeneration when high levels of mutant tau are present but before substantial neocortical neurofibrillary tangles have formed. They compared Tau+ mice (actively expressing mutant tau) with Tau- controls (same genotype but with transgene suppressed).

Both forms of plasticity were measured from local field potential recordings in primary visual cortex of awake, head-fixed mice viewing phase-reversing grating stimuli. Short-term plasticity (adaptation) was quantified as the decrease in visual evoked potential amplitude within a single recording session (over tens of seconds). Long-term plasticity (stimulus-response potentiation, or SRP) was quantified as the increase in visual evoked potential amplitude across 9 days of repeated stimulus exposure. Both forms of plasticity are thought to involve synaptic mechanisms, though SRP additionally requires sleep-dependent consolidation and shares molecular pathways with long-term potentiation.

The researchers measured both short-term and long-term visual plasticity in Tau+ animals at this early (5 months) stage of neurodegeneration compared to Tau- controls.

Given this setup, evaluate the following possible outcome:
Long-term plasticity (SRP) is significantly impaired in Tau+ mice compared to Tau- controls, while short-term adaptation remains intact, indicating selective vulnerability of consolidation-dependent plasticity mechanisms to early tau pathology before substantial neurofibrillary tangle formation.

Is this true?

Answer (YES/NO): NO